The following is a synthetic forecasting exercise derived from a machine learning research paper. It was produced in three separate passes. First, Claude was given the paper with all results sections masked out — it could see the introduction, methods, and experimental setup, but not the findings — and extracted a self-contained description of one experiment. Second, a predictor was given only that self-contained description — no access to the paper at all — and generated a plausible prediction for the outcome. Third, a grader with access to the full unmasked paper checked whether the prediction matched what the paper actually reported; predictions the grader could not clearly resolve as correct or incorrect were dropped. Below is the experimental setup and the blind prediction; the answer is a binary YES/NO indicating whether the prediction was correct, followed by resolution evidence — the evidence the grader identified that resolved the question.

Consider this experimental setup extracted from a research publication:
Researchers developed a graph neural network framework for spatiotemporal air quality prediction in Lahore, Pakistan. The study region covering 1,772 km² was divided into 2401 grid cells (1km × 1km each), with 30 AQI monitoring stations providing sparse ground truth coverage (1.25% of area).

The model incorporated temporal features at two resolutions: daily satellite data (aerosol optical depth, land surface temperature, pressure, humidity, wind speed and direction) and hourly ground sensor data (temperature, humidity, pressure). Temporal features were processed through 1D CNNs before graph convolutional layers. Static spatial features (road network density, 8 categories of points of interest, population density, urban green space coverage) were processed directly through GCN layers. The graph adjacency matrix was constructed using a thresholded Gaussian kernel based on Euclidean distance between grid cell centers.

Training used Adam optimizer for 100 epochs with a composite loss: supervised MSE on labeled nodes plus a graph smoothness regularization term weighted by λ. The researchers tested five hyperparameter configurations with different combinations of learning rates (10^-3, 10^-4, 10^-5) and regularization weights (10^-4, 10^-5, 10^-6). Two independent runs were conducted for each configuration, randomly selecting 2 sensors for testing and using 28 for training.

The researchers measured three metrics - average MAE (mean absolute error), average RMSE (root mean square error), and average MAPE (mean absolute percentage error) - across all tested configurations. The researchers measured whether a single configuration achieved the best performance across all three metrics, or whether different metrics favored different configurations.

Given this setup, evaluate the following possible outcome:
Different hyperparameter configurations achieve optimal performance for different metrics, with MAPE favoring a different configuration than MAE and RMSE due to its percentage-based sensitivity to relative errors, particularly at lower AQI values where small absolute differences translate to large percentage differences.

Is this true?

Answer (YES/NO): YES